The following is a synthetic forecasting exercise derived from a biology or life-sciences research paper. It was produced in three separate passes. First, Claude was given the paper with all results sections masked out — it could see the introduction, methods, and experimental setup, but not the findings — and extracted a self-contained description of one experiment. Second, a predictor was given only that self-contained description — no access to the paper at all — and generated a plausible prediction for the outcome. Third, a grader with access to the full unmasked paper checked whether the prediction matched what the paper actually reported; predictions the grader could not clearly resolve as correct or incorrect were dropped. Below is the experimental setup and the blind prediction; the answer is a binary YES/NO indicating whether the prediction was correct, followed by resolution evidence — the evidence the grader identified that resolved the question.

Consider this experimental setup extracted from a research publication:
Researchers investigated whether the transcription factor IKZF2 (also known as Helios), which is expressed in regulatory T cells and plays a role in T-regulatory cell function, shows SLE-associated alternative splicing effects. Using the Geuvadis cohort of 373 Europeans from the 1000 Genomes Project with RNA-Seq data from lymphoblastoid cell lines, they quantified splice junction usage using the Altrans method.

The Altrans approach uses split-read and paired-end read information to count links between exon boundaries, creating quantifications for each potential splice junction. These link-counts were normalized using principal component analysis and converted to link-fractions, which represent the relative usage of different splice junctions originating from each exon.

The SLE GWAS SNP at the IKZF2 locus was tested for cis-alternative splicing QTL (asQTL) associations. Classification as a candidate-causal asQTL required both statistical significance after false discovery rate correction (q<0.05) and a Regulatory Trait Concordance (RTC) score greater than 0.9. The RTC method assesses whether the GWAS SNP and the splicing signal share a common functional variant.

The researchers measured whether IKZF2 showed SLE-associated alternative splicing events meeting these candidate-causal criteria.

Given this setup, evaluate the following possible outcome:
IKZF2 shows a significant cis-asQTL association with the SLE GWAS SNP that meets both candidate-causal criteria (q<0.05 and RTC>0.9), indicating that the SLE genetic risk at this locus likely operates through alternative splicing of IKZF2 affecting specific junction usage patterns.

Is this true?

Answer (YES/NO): YES